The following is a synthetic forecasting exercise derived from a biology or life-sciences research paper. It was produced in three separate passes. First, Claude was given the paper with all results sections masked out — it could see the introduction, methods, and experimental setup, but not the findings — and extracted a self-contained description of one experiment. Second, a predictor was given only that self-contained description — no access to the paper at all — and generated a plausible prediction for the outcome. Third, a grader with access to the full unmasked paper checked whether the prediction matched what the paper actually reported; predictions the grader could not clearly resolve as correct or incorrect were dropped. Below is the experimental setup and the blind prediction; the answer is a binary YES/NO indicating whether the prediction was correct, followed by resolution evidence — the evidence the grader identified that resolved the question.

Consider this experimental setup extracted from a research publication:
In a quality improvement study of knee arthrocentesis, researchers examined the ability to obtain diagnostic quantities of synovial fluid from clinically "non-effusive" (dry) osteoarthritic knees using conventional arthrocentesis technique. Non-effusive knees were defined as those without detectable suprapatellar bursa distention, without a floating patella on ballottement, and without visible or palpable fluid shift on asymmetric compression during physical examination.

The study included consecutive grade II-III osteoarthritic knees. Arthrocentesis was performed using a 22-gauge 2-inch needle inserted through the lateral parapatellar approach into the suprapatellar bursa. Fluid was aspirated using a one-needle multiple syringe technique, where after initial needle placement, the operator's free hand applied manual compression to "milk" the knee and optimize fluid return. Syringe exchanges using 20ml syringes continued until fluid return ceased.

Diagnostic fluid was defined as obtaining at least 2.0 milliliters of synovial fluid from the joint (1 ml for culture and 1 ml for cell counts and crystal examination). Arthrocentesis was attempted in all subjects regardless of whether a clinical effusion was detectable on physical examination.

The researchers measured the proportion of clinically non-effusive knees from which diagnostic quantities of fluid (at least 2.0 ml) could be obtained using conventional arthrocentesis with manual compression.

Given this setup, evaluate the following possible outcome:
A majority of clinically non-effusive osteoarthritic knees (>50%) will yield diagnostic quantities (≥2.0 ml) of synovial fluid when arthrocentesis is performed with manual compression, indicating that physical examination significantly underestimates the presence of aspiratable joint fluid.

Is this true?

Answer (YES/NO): NO